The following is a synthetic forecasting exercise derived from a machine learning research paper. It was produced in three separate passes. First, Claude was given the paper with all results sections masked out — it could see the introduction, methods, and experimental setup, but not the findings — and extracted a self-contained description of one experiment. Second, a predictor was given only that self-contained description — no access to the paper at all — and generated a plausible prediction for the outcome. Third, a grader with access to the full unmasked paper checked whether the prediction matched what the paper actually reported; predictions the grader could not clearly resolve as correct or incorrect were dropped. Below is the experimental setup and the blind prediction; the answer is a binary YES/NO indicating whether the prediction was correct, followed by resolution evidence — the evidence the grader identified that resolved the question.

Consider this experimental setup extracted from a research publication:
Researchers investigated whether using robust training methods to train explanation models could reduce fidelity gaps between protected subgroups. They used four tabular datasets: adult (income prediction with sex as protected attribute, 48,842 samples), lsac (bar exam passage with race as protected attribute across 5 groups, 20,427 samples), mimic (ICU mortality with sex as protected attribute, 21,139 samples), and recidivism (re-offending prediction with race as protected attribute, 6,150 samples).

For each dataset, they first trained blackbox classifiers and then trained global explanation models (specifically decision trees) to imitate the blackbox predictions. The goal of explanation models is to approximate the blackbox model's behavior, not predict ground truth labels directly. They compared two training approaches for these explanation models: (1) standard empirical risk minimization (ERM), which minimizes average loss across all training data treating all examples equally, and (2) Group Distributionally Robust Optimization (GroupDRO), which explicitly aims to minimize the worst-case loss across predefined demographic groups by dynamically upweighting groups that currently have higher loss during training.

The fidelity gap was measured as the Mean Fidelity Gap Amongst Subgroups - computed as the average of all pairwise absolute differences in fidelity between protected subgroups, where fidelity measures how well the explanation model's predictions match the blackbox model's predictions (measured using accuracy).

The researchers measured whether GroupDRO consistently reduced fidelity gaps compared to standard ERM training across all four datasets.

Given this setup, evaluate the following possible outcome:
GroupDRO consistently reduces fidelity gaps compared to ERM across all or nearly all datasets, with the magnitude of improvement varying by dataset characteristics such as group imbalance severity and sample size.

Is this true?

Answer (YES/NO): NO